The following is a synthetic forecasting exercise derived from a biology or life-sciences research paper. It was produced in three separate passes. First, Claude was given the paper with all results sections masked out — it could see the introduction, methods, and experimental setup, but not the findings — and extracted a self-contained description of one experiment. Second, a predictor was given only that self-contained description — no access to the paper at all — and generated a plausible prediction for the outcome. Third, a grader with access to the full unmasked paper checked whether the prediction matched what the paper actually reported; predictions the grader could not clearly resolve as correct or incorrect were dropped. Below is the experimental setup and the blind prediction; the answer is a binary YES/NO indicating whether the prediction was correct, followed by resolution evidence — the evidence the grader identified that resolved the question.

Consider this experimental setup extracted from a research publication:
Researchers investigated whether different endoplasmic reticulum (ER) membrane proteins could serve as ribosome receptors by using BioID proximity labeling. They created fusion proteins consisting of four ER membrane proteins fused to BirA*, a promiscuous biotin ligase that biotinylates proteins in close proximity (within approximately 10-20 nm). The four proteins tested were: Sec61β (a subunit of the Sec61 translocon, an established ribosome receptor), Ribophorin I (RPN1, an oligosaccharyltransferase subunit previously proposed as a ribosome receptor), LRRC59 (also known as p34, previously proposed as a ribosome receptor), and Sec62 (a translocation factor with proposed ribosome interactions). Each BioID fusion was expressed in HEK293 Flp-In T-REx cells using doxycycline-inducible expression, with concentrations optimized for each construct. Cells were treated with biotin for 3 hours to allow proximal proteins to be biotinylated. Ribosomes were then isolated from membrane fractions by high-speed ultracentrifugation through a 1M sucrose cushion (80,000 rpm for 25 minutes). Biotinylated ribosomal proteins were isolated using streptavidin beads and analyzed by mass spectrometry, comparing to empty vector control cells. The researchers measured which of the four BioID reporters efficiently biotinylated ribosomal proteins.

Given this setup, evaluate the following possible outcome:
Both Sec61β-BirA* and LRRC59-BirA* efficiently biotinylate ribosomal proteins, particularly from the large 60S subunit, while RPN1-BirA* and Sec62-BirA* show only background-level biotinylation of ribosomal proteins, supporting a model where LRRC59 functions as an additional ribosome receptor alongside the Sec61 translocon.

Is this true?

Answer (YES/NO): YES